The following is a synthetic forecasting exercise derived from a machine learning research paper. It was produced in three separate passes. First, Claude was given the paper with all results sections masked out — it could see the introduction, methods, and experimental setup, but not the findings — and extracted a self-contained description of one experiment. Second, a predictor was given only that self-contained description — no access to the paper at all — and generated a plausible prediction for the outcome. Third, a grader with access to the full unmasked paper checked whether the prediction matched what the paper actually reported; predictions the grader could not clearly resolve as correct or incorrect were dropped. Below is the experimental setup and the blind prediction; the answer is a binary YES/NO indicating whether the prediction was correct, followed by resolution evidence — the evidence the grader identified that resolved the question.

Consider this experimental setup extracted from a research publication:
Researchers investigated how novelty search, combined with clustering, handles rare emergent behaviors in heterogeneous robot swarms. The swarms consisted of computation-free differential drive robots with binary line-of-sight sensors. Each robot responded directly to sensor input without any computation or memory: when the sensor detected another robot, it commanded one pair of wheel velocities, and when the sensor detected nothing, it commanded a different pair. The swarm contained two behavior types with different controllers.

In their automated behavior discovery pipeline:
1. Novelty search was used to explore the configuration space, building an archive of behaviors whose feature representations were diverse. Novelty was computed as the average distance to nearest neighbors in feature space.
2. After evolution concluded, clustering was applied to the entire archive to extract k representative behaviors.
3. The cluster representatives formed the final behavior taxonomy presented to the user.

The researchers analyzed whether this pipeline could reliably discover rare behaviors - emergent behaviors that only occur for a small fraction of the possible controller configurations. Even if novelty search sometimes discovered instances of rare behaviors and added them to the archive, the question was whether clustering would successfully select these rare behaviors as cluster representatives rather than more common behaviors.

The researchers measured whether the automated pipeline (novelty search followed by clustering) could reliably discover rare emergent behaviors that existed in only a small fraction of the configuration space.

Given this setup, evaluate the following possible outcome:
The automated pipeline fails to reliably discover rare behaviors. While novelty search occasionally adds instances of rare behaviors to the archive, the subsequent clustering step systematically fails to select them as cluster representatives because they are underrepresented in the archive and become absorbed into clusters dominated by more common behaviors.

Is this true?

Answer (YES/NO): YES